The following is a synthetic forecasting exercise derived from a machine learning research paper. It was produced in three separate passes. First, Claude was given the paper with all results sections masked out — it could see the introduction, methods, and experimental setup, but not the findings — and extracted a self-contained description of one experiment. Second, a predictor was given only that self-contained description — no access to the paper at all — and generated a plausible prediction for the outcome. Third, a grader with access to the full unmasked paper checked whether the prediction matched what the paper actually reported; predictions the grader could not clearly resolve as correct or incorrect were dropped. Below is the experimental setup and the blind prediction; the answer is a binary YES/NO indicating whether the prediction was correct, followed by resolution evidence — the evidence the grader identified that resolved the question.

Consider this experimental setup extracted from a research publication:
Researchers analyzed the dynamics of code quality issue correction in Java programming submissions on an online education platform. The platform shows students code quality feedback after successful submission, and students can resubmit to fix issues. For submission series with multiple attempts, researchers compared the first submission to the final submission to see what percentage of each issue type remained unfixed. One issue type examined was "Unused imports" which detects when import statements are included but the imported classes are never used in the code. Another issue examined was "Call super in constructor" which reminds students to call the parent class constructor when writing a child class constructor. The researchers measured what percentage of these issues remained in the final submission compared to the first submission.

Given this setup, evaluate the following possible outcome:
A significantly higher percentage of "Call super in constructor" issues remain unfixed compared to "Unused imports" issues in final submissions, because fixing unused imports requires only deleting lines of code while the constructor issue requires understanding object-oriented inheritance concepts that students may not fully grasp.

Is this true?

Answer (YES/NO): YES